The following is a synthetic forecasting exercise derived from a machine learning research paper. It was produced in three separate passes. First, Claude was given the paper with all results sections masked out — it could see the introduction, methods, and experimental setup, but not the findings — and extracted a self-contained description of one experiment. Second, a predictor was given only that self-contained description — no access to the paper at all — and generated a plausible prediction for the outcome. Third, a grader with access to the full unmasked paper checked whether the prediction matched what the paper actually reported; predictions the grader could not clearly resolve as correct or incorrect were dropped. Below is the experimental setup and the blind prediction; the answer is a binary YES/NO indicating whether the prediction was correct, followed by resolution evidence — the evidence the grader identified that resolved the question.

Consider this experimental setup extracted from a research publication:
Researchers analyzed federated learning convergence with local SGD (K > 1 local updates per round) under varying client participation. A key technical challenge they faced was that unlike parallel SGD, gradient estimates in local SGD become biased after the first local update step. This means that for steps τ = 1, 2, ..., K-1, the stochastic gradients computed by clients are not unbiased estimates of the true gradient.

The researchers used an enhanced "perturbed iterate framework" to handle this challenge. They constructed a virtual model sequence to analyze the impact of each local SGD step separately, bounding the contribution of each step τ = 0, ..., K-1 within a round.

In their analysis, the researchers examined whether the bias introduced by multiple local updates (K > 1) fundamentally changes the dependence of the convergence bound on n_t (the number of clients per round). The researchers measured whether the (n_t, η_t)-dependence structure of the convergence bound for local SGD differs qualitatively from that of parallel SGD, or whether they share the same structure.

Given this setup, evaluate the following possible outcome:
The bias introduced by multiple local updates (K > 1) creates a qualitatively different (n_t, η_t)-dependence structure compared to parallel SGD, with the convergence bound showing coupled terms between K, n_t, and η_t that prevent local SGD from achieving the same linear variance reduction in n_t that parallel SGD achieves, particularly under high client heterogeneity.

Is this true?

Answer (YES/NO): NO